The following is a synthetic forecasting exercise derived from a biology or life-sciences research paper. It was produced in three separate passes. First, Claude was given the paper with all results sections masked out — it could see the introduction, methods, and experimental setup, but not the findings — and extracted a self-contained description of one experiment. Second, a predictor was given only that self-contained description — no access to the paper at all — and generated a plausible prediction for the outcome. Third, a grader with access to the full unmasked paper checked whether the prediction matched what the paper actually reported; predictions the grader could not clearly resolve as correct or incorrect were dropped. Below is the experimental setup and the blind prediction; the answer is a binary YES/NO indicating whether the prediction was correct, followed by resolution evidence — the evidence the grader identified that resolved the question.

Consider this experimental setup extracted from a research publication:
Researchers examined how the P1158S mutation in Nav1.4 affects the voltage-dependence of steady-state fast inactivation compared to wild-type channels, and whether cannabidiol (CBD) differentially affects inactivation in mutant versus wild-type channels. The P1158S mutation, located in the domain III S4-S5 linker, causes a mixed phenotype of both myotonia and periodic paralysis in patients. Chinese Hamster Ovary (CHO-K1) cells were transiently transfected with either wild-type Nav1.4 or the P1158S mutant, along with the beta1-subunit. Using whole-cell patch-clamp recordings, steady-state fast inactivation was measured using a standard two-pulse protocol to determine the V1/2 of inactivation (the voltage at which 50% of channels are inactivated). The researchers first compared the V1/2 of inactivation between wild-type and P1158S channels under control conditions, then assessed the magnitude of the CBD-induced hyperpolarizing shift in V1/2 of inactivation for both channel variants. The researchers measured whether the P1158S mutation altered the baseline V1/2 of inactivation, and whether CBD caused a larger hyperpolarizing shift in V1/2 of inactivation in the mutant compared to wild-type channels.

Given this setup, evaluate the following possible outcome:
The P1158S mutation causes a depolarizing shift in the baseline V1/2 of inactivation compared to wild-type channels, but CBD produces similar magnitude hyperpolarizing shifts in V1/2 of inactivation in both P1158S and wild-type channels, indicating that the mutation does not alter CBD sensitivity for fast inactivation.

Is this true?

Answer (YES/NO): NO